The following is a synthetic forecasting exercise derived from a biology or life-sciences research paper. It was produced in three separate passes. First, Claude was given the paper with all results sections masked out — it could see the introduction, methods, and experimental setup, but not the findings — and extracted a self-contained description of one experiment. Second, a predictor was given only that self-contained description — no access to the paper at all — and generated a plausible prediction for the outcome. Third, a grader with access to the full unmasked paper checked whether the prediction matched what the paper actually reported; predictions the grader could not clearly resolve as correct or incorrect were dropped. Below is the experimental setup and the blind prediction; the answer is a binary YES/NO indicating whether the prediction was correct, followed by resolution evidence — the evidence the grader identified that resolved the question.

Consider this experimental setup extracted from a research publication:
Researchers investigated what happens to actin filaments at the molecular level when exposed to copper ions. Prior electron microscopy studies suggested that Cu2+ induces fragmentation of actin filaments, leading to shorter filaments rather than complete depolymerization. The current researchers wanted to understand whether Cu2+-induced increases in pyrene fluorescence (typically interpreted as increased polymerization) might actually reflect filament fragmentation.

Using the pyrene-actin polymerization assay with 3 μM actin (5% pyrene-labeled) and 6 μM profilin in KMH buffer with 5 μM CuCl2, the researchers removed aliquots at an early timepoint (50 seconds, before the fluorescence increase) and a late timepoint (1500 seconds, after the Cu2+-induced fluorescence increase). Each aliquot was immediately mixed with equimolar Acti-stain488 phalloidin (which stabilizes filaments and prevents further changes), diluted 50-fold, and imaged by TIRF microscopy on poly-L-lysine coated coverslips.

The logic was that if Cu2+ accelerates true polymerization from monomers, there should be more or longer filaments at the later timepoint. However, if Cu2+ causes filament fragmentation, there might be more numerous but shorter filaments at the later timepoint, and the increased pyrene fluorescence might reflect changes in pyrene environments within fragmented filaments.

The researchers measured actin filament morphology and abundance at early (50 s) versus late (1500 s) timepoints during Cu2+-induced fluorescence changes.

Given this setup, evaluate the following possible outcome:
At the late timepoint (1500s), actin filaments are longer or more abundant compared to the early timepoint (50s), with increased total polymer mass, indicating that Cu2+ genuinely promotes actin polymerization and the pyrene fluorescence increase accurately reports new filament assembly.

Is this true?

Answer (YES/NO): NO